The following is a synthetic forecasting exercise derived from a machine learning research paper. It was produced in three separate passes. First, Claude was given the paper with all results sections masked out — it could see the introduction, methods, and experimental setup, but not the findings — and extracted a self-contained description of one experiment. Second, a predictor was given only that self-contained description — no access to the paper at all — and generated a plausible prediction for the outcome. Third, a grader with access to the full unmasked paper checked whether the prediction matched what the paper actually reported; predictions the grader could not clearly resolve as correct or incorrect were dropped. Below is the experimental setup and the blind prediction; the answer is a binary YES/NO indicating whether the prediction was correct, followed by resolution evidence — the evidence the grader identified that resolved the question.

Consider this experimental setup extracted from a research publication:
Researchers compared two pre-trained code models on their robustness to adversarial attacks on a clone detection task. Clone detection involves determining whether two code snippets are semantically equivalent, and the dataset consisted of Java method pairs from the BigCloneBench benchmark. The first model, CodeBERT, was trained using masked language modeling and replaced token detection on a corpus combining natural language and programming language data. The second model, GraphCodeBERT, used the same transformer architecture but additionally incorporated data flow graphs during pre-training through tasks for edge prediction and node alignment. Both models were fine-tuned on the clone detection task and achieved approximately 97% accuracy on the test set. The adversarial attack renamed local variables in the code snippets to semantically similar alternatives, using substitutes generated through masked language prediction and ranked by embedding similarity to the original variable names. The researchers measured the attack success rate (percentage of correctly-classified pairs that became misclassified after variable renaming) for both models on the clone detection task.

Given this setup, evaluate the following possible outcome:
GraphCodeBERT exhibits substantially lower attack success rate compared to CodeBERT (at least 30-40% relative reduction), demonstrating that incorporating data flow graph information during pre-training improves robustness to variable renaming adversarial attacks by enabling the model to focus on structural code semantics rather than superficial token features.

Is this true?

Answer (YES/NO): YES